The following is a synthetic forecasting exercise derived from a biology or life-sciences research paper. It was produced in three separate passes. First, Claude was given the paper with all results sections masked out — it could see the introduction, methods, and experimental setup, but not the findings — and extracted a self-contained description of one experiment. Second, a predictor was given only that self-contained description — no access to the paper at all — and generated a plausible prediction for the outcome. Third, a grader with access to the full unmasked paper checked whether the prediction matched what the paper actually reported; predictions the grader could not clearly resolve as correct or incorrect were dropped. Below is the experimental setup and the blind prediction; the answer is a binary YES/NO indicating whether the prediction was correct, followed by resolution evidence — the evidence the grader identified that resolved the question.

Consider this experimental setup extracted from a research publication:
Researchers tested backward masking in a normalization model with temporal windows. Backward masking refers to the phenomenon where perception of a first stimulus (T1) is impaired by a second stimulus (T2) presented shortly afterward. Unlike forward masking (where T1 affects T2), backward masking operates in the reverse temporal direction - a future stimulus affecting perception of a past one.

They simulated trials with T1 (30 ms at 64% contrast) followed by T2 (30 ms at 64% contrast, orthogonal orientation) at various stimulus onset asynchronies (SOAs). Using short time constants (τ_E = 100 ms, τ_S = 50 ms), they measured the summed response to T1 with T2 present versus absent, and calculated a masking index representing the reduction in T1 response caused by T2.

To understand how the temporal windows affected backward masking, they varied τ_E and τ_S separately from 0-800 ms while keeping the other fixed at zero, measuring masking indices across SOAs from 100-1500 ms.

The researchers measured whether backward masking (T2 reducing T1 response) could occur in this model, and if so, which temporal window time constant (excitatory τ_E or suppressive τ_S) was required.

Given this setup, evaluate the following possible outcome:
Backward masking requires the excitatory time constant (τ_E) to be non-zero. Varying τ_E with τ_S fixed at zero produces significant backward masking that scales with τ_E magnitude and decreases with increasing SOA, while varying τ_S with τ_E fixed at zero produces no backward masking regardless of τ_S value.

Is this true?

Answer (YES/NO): YES